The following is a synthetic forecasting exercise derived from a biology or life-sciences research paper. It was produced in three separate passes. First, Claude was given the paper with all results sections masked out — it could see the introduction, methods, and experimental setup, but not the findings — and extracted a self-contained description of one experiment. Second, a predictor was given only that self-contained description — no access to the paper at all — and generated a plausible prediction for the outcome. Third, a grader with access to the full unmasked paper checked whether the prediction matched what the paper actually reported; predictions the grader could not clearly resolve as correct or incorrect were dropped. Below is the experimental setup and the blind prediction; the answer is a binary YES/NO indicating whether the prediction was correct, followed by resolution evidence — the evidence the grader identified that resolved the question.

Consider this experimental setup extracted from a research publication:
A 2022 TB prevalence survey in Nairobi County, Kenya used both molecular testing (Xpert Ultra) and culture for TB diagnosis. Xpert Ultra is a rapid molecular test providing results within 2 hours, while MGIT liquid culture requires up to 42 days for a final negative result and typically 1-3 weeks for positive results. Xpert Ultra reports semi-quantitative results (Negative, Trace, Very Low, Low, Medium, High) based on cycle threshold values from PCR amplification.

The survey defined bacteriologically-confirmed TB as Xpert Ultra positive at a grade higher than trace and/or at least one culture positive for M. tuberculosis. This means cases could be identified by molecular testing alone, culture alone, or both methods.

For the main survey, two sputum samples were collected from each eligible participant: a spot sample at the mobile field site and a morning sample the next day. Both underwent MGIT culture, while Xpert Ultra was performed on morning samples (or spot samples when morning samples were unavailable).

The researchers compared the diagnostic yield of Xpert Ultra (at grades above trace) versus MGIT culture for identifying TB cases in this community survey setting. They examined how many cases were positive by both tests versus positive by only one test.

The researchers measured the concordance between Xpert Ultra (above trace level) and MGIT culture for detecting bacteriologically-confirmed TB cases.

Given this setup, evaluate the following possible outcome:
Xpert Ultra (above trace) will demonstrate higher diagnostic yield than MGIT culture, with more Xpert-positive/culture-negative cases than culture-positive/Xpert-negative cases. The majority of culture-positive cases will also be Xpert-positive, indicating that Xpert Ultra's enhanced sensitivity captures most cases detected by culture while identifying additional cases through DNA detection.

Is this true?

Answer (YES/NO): YES